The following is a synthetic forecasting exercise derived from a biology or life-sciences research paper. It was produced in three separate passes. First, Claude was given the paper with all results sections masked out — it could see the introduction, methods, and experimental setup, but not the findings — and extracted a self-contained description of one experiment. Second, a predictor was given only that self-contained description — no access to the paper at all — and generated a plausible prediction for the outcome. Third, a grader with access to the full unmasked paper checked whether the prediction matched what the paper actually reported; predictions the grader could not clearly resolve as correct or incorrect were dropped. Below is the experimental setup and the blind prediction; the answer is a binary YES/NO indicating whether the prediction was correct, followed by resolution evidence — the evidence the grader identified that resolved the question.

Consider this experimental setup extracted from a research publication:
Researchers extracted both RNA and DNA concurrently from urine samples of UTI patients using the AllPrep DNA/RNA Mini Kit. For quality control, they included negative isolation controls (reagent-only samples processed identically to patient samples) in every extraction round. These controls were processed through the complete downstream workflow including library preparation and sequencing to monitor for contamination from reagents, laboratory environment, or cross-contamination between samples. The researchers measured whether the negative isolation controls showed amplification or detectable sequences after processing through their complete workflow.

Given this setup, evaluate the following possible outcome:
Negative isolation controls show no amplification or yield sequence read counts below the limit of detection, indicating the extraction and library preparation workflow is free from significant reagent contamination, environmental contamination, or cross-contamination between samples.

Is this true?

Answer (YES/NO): YES